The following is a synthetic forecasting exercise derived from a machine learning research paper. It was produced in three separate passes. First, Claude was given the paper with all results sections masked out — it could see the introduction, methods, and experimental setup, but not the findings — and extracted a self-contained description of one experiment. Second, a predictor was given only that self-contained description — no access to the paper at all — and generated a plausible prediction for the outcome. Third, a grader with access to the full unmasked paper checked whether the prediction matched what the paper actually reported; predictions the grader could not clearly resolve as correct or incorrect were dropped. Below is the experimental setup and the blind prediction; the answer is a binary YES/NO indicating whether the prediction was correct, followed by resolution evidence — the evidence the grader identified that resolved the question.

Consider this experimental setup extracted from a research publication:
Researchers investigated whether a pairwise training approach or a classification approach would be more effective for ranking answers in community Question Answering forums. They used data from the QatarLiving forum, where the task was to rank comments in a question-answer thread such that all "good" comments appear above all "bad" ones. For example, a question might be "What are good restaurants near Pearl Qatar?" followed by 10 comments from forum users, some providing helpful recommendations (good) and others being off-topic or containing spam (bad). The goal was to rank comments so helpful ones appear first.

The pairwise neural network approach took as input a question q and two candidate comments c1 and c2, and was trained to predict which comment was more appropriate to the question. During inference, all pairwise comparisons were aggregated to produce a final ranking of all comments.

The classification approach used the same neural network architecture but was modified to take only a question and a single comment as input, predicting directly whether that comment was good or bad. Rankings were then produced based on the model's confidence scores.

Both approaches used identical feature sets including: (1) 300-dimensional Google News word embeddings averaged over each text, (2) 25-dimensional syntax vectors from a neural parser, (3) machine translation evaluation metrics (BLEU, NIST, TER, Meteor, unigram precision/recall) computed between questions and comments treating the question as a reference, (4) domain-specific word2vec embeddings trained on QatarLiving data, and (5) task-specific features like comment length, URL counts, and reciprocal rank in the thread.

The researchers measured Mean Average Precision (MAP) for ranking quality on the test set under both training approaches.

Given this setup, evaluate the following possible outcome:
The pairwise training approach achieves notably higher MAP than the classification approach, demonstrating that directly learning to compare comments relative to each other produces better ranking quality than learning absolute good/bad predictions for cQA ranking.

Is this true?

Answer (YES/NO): NO